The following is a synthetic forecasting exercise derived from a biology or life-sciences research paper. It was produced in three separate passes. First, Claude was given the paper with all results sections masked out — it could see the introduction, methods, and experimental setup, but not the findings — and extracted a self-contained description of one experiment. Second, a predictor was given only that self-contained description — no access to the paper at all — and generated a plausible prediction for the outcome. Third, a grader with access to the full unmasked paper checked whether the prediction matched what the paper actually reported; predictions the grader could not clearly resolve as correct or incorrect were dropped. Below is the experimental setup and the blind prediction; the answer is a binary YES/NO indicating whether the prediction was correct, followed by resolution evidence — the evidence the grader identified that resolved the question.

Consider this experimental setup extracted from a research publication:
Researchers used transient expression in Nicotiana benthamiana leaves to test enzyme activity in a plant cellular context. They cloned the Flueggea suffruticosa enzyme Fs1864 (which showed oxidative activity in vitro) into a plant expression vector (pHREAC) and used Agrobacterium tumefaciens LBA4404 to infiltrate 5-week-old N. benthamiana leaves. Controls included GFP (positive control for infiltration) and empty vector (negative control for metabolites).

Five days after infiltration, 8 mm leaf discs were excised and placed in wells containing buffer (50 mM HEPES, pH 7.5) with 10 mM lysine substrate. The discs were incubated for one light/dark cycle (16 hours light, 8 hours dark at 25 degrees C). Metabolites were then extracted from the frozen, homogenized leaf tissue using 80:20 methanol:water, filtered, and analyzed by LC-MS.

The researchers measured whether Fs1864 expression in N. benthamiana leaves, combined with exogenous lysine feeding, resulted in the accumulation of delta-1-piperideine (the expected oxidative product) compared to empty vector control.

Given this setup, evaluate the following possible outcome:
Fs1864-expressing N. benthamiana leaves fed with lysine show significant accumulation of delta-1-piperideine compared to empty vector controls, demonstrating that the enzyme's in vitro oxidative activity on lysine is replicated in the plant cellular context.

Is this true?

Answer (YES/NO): YES